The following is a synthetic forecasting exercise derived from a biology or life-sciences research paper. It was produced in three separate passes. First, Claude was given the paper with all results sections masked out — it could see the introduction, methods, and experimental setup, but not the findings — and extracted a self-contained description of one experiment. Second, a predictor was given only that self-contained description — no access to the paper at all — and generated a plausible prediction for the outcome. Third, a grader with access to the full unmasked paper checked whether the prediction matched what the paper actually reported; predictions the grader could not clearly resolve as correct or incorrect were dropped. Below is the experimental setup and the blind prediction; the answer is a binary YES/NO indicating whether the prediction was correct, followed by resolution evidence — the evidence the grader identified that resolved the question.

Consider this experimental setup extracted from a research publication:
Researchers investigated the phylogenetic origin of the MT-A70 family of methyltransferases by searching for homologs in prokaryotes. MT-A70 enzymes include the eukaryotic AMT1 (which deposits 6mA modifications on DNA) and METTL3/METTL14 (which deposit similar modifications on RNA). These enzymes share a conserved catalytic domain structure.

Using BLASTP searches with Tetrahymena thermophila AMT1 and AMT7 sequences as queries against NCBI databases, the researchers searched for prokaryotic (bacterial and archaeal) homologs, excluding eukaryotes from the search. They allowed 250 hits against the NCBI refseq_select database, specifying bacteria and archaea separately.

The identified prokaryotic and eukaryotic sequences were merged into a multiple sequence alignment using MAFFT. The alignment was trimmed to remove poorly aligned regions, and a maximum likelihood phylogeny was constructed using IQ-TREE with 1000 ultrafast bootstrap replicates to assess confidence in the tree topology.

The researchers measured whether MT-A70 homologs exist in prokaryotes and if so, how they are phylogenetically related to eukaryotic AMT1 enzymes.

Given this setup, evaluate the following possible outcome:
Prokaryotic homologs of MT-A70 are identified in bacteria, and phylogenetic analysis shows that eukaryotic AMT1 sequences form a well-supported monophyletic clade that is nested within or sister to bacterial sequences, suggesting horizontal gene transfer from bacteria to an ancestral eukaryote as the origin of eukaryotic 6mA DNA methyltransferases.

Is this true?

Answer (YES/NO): YES